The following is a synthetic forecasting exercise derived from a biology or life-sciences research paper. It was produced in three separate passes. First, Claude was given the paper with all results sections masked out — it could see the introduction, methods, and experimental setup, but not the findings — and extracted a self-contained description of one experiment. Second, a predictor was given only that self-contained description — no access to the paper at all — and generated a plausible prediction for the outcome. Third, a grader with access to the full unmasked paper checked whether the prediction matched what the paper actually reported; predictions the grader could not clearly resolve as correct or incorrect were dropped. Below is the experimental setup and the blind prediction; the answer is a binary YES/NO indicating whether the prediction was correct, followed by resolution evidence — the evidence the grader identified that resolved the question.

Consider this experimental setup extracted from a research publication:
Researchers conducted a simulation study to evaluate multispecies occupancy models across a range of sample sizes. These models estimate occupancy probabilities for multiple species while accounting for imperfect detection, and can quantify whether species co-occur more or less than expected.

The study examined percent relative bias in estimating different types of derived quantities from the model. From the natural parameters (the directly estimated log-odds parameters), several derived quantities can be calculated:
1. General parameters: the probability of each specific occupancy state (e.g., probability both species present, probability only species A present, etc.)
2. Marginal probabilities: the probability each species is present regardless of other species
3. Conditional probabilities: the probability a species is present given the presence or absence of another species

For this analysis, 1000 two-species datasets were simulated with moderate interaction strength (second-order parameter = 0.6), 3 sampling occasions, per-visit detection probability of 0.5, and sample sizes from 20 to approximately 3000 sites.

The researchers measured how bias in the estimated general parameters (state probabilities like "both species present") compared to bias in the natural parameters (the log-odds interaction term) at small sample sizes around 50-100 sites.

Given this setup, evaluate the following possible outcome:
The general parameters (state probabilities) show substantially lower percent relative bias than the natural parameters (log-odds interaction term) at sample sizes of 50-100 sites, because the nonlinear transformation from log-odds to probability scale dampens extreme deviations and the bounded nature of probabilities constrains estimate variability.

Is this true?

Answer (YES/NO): YES